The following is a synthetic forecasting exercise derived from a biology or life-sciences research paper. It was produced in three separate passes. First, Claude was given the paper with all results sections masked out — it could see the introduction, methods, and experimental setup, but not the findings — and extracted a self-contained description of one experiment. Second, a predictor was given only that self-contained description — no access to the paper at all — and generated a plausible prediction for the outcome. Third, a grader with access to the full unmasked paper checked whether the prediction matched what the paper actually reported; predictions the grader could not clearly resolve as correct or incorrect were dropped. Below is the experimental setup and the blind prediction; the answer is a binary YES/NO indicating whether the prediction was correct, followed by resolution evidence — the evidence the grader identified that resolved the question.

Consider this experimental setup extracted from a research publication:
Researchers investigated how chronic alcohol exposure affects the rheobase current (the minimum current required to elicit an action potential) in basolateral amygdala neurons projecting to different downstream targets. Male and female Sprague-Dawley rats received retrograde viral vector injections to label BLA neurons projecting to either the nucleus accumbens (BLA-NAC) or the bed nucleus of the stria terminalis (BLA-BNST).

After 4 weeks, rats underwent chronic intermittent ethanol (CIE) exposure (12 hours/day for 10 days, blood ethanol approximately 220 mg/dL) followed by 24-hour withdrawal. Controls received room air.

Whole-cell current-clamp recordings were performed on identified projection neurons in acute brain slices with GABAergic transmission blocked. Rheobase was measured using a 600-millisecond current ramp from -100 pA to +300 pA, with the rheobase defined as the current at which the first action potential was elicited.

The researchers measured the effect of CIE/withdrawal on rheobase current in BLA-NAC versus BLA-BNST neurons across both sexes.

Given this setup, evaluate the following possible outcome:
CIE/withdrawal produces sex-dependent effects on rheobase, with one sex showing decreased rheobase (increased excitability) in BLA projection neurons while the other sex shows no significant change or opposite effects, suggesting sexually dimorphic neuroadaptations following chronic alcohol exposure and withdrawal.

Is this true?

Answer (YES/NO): YES